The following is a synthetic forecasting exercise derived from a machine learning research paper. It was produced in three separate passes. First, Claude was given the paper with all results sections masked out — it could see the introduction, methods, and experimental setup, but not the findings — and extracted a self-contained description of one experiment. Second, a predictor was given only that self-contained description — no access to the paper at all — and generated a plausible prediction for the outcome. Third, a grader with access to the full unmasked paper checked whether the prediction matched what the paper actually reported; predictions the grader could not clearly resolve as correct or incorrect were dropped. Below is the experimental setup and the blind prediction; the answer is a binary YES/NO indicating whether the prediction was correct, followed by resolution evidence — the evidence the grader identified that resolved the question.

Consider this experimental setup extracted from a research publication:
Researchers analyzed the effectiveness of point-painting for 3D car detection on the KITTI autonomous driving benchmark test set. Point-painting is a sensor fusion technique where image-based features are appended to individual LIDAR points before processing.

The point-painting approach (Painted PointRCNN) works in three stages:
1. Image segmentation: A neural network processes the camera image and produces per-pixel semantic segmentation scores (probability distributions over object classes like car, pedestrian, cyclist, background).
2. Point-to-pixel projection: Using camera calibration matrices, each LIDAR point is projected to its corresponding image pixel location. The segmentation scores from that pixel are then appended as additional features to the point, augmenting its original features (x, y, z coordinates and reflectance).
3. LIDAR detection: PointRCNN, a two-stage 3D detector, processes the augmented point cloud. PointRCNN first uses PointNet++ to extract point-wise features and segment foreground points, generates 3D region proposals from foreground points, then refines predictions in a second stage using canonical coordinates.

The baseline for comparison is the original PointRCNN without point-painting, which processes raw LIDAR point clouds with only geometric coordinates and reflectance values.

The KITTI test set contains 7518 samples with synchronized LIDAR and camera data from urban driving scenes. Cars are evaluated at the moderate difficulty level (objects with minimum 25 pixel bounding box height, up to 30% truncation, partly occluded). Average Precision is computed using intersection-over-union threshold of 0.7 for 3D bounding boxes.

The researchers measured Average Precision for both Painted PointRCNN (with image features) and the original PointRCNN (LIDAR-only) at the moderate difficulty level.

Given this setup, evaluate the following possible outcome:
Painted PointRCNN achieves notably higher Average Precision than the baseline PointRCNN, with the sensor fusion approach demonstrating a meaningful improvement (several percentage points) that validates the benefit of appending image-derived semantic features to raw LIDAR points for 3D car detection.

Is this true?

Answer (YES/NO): NO